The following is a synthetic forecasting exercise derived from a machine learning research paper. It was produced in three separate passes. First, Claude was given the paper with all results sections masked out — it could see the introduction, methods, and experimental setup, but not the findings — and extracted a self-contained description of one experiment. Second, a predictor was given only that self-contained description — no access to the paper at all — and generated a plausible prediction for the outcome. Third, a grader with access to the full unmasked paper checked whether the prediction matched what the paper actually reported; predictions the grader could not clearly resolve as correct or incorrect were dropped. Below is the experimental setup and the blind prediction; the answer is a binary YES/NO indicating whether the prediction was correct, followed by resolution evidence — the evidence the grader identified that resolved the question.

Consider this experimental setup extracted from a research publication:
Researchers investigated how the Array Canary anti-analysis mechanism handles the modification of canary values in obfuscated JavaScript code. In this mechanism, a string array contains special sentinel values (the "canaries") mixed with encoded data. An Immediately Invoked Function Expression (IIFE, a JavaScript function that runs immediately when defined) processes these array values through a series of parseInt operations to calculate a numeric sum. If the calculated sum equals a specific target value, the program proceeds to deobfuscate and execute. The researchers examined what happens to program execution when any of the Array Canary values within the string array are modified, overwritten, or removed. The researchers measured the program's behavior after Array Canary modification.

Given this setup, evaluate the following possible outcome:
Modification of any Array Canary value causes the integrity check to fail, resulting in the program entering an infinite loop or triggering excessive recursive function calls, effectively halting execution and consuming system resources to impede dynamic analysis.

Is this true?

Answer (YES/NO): YES